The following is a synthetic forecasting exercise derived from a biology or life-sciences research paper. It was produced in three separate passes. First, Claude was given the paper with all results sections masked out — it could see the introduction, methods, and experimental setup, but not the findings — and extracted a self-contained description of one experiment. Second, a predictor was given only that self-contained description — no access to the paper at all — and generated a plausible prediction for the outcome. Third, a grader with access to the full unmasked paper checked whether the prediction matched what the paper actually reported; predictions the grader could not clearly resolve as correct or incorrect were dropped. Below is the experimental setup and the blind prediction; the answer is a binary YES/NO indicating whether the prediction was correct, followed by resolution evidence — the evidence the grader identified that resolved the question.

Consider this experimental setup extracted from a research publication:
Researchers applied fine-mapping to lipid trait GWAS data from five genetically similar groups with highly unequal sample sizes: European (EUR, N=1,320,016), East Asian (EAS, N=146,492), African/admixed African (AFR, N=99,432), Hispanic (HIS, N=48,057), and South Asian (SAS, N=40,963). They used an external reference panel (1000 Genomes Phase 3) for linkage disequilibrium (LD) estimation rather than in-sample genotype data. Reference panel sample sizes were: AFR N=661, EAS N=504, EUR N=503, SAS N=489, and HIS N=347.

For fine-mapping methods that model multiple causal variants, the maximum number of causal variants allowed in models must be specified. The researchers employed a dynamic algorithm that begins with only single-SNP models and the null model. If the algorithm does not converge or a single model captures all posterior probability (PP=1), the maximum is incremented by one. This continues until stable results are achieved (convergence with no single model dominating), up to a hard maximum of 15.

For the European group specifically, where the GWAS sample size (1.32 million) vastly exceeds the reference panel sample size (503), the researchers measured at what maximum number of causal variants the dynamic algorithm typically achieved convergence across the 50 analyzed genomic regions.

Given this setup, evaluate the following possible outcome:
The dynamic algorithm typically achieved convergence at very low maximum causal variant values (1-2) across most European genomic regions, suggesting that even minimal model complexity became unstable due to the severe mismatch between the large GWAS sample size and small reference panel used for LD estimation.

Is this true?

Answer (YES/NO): NO